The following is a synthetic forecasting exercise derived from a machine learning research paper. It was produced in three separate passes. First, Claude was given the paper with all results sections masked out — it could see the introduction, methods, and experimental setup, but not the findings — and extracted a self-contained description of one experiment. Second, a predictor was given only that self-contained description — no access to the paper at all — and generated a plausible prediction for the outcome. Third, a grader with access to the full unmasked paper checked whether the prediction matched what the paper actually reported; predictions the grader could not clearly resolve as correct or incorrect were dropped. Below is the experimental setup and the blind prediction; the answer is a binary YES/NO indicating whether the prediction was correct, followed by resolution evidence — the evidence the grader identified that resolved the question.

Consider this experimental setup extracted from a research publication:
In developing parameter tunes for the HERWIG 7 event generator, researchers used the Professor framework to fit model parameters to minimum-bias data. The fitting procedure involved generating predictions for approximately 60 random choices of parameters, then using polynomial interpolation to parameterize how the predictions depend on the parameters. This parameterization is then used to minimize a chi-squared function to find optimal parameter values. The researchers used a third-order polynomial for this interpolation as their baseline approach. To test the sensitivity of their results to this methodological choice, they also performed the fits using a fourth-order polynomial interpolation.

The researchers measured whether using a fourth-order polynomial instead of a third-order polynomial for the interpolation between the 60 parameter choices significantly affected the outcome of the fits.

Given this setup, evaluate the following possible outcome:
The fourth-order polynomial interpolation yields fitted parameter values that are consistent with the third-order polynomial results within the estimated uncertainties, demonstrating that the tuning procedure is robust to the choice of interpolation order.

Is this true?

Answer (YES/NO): NO